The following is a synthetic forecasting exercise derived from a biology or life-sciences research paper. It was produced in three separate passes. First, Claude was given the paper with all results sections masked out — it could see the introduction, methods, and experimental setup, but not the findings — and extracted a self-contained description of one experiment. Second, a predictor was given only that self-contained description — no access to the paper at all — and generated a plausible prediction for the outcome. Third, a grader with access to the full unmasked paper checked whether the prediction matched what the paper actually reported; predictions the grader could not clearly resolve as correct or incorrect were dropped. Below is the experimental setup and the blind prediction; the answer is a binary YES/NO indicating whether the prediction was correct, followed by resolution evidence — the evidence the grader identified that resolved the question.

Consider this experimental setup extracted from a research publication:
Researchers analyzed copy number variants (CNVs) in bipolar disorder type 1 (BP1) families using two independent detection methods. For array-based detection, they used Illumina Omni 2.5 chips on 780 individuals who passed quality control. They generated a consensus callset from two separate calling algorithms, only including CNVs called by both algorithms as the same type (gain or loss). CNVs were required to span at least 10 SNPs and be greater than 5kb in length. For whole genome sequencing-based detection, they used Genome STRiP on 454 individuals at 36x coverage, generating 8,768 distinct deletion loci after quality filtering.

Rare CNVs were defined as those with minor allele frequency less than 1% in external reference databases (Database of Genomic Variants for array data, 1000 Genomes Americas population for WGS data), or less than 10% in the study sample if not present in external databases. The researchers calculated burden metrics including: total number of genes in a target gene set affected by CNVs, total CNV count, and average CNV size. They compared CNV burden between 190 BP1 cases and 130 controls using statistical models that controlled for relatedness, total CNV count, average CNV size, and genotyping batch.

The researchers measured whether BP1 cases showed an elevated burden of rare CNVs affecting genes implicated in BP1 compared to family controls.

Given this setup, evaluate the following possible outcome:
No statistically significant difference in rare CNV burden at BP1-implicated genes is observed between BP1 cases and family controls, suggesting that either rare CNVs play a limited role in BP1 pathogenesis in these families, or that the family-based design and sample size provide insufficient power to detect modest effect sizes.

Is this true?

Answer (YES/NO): NO